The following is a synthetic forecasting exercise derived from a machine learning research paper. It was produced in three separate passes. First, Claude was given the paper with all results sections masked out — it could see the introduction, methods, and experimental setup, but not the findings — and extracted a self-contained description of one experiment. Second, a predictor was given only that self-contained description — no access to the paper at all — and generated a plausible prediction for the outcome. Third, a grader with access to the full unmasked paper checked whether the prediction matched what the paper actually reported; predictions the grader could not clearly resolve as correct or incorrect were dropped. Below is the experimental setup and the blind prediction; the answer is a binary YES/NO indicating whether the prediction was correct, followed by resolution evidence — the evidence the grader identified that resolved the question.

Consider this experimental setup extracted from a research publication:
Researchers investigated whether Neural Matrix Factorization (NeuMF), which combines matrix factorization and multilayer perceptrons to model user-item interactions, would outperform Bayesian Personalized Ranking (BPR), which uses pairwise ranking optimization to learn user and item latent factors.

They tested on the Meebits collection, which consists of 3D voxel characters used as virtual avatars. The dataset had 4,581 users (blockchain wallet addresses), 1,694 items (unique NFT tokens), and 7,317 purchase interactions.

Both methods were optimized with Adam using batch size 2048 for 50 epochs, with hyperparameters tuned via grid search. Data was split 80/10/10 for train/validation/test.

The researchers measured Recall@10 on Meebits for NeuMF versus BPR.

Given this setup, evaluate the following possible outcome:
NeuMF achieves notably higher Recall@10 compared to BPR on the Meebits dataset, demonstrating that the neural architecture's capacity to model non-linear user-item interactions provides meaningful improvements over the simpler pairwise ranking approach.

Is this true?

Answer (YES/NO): NO